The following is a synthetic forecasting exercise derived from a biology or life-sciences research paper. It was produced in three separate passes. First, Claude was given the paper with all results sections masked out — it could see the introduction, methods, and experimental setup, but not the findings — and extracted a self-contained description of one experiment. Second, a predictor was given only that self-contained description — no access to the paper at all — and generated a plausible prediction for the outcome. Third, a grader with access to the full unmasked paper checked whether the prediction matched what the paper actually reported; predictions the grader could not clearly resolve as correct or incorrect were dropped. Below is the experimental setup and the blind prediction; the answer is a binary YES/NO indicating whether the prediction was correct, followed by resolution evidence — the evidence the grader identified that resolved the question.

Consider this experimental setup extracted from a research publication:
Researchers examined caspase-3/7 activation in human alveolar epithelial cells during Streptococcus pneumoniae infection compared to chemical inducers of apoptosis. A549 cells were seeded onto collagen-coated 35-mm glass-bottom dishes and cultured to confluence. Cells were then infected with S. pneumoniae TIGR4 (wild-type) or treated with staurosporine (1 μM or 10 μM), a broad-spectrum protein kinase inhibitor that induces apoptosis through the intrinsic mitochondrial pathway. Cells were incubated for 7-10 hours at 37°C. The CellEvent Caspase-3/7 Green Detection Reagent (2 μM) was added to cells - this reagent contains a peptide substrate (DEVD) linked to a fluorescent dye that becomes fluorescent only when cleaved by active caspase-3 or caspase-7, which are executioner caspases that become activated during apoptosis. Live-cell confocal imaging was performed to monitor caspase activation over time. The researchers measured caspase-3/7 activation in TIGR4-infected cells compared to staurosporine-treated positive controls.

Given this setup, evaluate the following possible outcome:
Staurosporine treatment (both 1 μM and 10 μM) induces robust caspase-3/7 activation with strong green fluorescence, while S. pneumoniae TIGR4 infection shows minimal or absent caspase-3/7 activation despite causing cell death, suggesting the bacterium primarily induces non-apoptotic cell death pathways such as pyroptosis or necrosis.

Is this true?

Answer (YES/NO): YES